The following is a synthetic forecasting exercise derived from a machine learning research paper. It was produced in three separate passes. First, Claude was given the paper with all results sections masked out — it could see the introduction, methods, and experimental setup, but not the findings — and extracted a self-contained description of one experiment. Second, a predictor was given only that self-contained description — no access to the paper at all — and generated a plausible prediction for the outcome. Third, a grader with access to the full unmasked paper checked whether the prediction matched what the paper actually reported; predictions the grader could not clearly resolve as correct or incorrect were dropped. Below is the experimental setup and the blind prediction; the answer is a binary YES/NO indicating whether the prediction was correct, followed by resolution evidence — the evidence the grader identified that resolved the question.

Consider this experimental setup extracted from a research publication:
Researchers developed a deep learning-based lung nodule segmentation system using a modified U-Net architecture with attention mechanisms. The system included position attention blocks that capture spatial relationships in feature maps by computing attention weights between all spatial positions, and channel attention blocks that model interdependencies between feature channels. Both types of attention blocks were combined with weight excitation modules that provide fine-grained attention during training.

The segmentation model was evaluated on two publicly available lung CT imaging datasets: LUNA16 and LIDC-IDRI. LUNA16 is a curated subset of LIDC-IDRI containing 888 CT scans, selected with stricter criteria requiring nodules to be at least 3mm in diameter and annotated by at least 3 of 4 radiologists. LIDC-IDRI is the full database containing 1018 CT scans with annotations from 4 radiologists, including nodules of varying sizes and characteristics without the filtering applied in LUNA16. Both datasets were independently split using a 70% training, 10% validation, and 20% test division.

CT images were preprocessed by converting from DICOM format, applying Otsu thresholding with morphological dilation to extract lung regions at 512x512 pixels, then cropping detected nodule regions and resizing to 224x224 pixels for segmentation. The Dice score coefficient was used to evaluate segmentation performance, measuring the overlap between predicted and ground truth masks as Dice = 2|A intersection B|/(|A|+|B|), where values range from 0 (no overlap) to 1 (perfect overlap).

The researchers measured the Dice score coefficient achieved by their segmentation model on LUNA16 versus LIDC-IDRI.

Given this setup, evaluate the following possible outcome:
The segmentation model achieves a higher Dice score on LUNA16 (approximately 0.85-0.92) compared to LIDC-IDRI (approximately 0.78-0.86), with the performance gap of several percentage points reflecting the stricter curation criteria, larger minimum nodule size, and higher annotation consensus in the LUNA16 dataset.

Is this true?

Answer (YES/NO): NO